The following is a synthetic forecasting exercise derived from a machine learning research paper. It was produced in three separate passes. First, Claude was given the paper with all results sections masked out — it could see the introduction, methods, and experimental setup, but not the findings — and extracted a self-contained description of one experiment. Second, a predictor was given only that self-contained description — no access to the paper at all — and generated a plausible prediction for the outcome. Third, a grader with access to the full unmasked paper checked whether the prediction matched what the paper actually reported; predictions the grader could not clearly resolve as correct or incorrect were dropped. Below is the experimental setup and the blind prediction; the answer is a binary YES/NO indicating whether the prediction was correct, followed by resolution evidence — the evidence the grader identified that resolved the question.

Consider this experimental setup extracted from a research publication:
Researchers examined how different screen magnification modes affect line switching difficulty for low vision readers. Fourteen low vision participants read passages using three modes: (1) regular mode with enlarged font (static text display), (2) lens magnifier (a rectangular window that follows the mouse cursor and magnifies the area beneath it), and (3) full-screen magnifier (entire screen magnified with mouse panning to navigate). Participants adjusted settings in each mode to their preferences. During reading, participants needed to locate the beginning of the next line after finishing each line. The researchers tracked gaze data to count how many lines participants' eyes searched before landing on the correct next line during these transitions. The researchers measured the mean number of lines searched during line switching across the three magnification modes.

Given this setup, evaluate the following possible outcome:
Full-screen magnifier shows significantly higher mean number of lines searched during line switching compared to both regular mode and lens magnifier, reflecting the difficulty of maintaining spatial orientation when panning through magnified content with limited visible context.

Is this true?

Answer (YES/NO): NO